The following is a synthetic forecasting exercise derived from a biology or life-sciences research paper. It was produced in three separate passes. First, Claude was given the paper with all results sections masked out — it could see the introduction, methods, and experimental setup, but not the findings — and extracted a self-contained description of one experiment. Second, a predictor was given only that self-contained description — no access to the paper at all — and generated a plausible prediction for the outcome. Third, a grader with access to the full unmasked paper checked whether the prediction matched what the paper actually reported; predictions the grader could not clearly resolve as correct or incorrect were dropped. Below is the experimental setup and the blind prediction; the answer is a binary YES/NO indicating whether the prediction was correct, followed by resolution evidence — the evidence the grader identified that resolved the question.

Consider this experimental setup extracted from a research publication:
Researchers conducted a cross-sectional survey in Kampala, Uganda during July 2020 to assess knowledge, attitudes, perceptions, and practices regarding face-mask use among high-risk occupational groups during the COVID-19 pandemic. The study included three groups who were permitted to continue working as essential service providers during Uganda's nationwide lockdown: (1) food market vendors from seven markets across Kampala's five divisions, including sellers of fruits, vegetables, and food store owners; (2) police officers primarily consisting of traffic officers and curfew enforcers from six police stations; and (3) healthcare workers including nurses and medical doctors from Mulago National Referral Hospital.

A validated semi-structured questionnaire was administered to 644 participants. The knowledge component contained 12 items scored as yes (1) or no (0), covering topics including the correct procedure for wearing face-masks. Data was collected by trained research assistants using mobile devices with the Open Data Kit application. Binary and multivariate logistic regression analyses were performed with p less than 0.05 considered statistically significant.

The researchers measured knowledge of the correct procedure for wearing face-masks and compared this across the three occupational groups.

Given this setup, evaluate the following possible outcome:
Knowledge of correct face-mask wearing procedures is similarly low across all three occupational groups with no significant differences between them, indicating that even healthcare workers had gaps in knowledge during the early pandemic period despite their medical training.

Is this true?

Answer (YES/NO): NO